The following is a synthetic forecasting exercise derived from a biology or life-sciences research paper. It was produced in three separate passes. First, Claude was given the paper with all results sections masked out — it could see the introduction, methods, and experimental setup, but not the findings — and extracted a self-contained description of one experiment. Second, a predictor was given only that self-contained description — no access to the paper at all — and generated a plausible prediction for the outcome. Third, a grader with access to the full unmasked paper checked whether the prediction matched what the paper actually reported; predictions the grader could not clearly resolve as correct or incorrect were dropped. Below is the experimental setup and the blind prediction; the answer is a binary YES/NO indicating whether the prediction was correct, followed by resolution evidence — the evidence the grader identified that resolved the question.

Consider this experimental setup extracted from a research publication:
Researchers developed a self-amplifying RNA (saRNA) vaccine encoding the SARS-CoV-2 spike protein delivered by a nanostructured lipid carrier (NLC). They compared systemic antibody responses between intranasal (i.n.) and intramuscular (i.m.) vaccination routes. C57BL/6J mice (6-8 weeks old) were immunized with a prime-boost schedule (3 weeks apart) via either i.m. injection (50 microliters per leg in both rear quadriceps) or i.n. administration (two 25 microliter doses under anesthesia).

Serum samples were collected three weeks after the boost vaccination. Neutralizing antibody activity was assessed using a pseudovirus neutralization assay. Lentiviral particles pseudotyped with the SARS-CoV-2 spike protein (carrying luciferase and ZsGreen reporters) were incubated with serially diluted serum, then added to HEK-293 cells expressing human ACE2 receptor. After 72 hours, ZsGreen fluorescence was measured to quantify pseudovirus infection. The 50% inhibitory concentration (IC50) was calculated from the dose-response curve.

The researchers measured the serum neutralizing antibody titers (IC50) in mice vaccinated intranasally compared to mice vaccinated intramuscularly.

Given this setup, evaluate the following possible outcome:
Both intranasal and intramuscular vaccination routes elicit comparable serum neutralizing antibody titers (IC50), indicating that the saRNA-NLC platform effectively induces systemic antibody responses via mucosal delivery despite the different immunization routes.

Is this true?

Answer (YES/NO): YES